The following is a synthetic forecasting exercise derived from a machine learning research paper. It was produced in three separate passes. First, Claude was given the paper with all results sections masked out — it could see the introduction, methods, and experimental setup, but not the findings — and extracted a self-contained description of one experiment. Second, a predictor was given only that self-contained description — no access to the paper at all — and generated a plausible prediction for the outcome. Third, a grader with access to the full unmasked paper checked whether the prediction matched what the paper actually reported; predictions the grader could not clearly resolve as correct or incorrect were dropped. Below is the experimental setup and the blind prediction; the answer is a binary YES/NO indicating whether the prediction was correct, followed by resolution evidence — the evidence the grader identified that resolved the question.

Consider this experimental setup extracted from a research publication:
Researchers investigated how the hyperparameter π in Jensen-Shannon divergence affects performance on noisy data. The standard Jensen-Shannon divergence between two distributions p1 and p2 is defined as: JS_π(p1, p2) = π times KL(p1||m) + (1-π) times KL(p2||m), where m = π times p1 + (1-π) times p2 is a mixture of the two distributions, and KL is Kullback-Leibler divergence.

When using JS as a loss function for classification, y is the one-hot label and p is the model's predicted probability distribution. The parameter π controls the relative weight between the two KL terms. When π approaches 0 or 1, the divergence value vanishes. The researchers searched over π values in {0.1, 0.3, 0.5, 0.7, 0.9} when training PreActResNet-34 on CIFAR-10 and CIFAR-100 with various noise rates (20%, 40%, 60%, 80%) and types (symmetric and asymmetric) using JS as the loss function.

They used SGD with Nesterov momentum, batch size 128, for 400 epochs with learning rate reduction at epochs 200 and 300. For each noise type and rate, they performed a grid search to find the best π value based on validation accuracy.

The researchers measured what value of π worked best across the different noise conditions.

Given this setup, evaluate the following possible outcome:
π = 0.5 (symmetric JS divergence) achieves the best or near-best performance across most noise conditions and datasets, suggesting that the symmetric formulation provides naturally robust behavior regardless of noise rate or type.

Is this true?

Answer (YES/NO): NO